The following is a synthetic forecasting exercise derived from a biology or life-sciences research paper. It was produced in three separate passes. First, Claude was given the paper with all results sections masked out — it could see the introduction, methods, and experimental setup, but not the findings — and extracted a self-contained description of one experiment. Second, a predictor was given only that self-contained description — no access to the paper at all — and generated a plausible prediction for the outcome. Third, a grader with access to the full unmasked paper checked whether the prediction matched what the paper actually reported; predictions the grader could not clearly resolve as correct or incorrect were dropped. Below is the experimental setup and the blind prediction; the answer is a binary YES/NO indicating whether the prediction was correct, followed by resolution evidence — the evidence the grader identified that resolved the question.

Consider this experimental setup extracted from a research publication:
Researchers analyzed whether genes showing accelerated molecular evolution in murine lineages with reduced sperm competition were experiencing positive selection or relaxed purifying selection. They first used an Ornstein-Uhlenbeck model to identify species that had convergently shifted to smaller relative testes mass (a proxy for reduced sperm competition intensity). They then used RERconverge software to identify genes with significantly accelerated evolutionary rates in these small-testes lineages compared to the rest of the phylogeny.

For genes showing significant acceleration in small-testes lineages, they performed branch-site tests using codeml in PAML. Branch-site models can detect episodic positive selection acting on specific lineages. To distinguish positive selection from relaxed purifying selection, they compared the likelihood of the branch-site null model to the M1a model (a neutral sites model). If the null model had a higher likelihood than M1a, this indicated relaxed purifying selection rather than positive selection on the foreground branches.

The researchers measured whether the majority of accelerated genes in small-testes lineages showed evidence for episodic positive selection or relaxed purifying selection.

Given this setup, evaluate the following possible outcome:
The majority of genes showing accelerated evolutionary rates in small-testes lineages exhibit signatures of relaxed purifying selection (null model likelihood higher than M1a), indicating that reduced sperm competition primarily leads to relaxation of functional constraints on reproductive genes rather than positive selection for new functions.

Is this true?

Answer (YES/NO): YES